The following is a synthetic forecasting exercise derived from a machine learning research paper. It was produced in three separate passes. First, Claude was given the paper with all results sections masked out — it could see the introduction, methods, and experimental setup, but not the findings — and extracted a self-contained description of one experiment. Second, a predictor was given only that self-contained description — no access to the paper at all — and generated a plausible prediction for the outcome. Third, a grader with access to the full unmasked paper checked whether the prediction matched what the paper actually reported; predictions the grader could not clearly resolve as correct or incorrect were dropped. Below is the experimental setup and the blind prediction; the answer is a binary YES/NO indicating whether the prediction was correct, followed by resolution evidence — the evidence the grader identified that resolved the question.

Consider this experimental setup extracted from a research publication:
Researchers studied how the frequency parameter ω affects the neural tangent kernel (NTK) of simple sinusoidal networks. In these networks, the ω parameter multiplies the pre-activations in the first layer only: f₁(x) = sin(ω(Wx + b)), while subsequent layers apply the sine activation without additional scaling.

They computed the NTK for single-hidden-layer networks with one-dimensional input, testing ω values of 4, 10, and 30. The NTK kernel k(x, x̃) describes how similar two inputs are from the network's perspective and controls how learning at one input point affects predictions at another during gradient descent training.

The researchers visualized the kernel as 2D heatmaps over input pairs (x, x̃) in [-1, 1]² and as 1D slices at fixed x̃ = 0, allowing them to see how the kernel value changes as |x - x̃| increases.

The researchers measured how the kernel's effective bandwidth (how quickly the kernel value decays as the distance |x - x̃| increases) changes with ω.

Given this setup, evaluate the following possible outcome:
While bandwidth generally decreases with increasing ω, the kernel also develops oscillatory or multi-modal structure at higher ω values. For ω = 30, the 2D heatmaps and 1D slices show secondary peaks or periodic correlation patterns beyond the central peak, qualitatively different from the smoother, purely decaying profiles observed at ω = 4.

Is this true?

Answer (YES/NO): NO